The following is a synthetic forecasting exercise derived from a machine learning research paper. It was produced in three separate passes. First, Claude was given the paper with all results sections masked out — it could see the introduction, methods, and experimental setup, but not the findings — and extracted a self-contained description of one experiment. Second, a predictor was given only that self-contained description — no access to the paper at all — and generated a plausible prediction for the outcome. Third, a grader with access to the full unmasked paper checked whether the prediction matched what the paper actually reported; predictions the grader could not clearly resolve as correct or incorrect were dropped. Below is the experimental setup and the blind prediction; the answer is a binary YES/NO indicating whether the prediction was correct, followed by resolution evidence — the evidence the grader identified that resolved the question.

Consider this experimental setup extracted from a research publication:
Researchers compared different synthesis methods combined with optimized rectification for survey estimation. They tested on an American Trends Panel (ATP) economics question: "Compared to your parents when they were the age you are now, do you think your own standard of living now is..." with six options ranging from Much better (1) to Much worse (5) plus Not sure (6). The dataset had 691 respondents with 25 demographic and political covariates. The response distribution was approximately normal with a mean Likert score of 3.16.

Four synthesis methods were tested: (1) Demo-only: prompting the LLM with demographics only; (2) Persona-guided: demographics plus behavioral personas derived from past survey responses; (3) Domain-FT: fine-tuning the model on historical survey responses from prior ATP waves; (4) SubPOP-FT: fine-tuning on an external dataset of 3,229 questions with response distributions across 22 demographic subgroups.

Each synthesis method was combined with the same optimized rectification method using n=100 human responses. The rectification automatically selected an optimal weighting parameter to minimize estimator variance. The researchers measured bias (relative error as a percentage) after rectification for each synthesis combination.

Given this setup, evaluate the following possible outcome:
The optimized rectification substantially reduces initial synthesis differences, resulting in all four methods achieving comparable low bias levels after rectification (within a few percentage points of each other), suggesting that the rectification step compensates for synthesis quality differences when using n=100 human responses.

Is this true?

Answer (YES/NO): NO